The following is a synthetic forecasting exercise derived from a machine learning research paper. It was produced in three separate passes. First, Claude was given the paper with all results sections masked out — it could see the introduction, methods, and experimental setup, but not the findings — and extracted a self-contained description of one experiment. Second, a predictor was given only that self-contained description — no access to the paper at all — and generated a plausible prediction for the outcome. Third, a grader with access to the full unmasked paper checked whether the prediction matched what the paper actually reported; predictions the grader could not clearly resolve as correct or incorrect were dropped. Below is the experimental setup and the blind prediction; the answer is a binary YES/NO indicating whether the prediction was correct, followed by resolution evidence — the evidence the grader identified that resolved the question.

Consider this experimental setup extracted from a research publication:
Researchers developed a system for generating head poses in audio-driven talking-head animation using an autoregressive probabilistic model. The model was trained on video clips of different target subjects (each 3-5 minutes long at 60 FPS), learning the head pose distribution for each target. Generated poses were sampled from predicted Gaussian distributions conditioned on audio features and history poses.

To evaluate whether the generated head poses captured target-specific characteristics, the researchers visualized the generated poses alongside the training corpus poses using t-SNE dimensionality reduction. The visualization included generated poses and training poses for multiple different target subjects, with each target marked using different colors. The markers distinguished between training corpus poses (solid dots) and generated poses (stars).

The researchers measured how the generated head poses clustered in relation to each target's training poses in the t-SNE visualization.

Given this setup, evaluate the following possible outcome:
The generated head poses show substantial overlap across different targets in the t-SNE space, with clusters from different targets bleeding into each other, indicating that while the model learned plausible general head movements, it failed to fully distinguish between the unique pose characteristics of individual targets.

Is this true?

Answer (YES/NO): NO